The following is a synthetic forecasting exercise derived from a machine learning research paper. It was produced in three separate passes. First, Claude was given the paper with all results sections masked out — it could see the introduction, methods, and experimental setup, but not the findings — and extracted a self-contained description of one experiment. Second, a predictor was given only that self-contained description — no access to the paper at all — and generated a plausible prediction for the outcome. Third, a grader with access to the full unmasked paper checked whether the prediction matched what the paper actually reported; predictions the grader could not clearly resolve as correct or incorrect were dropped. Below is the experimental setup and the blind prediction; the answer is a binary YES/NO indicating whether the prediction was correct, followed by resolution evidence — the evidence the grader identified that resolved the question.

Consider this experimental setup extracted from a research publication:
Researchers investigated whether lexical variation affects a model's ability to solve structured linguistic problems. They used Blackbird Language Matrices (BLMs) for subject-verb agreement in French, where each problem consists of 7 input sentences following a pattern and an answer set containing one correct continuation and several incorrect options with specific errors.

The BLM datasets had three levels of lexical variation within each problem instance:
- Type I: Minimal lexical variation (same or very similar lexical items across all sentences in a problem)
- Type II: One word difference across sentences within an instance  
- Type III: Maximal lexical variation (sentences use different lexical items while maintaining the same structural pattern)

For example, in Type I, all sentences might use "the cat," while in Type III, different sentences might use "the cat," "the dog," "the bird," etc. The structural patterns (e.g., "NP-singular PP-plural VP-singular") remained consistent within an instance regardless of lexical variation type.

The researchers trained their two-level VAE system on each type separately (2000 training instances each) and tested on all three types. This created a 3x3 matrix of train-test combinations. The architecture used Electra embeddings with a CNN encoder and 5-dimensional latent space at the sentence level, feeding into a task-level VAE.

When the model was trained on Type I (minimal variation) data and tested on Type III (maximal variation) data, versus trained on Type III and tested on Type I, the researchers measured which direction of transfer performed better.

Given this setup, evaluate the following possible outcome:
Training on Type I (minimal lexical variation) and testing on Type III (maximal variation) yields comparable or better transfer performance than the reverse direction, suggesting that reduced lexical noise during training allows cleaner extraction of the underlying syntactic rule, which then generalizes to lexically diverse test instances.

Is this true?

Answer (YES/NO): YES